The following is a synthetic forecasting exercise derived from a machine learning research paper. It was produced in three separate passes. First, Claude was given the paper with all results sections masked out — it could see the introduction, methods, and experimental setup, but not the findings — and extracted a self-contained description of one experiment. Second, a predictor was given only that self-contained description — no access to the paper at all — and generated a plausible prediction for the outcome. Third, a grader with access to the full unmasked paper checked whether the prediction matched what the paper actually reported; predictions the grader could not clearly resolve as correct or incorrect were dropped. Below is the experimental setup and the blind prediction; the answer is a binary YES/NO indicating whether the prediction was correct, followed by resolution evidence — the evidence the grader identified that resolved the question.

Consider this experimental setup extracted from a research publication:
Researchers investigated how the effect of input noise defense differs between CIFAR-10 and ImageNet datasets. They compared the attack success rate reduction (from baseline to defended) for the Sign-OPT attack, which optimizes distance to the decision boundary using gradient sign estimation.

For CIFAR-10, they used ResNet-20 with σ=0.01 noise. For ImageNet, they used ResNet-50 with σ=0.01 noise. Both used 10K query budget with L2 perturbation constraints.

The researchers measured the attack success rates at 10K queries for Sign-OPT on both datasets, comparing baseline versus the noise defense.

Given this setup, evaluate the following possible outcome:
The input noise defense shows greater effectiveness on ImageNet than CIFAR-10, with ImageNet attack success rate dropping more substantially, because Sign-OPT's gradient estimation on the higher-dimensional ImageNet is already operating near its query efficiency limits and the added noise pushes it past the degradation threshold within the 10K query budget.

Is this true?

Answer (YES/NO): NO